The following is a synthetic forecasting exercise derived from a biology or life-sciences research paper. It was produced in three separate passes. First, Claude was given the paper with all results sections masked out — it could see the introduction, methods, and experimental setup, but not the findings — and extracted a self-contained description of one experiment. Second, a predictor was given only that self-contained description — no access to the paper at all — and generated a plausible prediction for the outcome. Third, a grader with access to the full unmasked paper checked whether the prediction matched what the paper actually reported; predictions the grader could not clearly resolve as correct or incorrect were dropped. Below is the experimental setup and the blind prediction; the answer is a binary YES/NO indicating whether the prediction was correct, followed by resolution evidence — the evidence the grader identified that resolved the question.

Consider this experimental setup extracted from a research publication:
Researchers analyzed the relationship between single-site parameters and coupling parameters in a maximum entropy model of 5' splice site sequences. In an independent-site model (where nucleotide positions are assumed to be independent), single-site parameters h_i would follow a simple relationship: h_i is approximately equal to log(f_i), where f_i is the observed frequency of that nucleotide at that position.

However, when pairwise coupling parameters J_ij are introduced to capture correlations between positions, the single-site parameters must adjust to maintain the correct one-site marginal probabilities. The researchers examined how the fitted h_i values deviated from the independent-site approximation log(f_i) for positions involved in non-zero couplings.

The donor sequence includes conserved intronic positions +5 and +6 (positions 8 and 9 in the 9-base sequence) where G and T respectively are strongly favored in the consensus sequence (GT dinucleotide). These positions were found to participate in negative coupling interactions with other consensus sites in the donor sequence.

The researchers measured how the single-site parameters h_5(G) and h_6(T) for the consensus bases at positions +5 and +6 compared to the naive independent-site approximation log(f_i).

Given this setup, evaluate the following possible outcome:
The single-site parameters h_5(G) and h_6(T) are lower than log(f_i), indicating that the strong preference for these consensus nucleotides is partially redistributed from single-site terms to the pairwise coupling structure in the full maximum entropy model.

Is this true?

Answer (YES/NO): NO